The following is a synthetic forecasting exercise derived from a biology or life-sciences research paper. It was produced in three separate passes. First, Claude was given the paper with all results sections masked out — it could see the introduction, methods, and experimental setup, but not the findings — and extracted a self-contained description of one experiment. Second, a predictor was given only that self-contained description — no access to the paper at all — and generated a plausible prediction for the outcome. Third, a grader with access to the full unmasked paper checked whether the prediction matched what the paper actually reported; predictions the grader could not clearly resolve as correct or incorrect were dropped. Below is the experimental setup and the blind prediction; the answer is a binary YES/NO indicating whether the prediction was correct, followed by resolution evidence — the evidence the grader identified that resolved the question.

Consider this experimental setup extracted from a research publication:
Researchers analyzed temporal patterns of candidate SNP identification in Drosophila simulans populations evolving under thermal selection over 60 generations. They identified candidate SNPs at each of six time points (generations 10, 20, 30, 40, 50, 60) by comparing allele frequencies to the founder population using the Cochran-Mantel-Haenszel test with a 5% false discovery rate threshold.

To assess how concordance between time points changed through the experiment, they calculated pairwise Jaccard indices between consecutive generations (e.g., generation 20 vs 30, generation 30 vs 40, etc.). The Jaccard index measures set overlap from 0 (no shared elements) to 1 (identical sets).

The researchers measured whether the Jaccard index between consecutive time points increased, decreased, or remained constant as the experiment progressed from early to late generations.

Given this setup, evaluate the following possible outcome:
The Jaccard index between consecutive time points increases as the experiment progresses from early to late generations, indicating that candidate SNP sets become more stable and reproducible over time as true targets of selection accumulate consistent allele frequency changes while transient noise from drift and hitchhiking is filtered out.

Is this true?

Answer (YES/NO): YES